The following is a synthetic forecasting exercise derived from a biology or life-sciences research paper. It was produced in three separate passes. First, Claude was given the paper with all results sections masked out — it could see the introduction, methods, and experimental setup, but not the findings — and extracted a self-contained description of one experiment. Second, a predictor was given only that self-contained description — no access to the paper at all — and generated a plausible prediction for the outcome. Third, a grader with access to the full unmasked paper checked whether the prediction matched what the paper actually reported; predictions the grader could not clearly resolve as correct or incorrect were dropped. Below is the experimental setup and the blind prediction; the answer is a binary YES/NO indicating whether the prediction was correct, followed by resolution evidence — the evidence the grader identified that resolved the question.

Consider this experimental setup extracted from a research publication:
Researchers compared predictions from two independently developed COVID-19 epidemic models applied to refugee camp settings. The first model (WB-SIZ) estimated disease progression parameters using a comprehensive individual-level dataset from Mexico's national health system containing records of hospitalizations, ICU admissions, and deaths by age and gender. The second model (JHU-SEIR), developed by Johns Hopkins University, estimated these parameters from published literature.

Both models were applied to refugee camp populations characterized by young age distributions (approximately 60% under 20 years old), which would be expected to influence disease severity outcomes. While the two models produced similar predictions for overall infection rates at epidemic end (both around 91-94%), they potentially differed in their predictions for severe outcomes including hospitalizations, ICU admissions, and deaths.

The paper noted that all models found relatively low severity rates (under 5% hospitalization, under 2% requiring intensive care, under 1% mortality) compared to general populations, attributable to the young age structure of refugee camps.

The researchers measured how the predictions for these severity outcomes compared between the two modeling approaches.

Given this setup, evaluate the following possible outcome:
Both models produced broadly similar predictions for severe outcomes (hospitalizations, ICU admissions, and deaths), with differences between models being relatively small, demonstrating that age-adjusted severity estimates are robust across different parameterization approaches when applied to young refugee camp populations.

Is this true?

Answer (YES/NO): NO